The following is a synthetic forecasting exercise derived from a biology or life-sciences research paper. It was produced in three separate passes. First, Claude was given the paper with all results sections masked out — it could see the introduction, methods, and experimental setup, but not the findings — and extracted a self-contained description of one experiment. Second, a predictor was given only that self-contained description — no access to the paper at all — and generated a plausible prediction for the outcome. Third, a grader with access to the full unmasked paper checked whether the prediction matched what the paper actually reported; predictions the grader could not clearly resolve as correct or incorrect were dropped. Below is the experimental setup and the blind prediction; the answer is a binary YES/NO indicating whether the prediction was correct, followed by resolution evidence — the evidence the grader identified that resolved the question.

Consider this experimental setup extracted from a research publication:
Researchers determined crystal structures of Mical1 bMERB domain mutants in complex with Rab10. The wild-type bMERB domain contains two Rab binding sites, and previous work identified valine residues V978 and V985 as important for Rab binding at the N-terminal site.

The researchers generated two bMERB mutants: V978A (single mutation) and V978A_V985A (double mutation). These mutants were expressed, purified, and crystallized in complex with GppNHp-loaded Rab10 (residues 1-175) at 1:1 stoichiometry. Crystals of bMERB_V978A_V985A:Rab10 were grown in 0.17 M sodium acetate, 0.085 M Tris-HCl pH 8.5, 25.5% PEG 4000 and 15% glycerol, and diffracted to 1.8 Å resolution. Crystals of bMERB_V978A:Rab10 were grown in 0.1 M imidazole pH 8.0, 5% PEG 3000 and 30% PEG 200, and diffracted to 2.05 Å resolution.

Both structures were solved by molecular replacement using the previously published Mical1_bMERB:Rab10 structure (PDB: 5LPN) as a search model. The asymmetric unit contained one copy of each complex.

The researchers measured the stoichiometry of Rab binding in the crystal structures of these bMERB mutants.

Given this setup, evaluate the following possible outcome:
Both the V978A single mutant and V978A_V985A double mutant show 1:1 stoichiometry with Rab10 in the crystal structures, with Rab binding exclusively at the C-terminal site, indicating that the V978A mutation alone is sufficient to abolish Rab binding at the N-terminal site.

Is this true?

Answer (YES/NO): YES